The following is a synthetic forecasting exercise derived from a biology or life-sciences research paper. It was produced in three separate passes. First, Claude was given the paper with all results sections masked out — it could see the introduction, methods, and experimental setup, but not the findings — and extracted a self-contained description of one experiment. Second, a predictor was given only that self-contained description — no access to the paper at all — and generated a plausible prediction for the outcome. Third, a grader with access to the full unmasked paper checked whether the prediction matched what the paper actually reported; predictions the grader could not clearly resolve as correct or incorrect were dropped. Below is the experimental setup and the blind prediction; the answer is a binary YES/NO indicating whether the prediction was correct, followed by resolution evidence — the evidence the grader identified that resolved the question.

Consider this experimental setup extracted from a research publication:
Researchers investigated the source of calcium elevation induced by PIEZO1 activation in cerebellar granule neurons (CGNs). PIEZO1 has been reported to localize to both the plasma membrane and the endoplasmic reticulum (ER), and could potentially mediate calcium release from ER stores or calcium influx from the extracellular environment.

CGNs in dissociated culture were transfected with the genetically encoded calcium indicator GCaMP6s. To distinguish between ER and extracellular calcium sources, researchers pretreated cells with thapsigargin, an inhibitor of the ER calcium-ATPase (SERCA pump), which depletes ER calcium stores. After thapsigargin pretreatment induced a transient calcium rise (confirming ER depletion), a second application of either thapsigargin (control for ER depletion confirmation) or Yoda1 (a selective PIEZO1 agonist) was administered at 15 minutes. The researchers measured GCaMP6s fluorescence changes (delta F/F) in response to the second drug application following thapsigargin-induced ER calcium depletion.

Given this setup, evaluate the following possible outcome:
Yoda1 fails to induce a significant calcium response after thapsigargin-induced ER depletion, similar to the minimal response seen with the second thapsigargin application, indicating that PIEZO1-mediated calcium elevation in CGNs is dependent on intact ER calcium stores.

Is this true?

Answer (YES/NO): NO